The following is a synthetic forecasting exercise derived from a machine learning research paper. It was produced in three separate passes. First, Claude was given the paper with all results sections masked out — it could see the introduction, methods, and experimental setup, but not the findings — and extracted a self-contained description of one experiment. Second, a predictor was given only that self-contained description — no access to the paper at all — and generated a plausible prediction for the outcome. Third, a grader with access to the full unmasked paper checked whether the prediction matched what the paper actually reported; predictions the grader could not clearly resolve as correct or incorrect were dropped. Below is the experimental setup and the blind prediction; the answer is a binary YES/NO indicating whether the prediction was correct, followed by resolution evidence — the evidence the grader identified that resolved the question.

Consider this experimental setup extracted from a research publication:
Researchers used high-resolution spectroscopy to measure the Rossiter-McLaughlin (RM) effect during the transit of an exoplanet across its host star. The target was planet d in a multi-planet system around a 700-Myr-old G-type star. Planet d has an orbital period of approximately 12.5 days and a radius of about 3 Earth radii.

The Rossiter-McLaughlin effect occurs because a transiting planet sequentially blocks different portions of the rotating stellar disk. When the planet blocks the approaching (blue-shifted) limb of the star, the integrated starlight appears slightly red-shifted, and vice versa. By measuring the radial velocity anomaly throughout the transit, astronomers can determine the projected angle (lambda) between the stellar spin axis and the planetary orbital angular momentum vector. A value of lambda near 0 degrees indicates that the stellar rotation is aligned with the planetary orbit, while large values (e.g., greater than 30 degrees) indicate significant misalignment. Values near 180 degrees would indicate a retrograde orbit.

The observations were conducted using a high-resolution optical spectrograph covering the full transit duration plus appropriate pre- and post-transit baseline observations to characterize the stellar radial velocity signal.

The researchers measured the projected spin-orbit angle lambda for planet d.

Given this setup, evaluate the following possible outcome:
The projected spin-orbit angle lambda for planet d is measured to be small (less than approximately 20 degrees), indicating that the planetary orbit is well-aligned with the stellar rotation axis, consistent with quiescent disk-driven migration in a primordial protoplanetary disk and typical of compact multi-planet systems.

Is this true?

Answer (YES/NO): YES